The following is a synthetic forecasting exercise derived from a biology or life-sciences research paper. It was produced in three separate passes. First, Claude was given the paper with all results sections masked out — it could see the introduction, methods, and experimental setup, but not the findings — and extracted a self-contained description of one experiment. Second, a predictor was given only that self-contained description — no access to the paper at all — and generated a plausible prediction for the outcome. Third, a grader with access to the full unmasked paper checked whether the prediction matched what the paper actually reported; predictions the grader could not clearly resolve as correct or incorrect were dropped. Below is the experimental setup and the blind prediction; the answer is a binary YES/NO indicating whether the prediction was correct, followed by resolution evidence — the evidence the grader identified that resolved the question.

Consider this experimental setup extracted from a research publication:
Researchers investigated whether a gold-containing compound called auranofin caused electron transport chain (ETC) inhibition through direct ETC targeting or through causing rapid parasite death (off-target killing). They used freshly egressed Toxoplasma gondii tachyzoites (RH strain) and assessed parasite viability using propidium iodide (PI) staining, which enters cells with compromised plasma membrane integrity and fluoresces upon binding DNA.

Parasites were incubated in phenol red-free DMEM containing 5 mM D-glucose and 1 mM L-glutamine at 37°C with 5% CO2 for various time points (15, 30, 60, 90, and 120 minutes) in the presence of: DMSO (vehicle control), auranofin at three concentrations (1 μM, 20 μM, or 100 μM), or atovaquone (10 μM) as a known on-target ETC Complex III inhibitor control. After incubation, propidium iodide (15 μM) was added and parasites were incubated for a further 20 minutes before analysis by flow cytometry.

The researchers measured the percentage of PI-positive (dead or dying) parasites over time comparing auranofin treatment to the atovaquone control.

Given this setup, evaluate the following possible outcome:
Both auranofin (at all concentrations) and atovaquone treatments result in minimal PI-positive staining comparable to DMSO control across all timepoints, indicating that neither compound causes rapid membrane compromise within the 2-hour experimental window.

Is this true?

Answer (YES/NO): NO